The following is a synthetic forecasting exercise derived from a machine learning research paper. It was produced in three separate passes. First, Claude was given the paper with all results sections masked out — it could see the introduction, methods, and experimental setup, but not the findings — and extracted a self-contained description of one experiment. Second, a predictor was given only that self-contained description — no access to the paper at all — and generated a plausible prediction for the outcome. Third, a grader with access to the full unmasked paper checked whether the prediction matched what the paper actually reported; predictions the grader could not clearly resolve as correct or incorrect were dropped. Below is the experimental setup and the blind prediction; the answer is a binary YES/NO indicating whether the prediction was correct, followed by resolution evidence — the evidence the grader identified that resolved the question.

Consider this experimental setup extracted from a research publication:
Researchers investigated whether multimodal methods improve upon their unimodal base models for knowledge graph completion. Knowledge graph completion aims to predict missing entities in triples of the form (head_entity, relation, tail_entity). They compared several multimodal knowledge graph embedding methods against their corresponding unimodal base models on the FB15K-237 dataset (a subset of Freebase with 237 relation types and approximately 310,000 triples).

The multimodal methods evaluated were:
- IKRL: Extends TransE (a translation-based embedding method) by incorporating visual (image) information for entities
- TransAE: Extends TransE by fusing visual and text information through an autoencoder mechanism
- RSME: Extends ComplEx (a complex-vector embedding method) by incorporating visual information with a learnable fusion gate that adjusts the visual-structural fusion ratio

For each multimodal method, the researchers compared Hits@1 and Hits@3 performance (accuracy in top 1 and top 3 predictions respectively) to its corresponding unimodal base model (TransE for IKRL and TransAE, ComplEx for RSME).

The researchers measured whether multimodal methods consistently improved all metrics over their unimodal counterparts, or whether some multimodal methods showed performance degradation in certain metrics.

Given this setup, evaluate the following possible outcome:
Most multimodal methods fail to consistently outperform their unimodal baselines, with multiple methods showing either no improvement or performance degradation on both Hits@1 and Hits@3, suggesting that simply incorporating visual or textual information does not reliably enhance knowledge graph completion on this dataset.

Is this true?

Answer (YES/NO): NO